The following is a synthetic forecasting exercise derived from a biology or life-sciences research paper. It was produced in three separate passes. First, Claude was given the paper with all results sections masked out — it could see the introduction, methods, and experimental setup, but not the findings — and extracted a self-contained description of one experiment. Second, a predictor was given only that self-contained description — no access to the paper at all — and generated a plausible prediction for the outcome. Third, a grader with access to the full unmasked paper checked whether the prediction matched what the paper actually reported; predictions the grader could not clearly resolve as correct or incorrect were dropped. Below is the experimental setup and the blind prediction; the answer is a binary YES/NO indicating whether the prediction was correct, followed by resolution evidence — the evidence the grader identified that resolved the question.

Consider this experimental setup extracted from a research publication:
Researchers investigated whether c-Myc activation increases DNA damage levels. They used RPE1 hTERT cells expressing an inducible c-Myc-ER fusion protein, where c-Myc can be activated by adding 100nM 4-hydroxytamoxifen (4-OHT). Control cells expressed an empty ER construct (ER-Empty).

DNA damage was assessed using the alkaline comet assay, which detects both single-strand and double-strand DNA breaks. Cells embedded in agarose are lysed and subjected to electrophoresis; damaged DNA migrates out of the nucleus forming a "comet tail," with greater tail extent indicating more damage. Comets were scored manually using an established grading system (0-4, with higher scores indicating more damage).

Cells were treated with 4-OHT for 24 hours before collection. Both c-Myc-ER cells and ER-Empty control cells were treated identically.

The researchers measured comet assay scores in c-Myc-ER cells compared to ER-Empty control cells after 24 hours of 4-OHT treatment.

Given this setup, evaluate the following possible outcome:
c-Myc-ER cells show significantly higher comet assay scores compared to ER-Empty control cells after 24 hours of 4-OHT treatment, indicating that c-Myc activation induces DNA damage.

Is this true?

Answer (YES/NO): YES